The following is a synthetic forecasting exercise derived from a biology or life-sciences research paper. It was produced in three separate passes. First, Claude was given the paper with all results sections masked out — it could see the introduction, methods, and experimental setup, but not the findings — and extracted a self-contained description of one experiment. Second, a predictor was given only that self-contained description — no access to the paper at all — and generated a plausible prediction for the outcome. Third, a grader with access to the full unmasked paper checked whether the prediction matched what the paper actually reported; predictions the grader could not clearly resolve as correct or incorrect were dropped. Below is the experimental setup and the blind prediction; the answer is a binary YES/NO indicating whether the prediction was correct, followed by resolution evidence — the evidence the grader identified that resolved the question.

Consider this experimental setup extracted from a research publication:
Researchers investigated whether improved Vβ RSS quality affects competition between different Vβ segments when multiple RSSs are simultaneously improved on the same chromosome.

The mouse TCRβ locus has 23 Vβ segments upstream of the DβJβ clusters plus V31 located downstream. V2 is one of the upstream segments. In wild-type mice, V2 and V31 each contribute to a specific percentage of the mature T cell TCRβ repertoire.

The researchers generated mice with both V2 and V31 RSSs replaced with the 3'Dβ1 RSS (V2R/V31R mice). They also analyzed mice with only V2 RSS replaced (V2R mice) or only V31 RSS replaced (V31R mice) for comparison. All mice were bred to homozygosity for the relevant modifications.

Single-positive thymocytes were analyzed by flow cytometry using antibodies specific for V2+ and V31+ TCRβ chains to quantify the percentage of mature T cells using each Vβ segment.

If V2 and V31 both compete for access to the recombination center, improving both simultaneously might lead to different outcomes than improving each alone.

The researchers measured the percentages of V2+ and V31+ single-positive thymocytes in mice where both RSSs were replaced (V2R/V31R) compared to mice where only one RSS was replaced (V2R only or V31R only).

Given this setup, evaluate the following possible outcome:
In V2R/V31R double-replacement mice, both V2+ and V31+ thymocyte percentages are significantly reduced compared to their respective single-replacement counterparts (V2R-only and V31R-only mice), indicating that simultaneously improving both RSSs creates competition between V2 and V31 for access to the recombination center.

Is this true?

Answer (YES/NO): YES